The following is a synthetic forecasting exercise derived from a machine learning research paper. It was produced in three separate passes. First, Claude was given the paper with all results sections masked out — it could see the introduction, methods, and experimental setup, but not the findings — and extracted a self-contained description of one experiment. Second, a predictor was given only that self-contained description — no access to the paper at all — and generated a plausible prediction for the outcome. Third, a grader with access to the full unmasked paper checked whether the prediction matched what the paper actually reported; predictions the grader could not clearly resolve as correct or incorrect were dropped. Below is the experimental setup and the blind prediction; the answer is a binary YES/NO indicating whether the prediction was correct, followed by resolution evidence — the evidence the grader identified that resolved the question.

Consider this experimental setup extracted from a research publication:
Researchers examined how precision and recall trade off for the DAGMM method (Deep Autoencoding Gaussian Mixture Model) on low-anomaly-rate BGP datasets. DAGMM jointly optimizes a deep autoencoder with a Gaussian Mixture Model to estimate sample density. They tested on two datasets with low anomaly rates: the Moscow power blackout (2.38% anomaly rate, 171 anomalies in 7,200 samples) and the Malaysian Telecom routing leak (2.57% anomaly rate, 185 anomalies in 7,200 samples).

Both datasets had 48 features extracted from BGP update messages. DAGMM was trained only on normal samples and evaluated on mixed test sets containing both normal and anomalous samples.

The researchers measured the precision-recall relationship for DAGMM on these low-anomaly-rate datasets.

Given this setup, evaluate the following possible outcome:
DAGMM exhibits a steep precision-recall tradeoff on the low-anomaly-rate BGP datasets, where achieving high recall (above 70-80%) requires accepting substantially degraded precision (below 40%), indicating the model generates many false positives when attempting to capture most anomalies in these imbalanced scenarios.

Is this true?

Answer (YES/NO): NO